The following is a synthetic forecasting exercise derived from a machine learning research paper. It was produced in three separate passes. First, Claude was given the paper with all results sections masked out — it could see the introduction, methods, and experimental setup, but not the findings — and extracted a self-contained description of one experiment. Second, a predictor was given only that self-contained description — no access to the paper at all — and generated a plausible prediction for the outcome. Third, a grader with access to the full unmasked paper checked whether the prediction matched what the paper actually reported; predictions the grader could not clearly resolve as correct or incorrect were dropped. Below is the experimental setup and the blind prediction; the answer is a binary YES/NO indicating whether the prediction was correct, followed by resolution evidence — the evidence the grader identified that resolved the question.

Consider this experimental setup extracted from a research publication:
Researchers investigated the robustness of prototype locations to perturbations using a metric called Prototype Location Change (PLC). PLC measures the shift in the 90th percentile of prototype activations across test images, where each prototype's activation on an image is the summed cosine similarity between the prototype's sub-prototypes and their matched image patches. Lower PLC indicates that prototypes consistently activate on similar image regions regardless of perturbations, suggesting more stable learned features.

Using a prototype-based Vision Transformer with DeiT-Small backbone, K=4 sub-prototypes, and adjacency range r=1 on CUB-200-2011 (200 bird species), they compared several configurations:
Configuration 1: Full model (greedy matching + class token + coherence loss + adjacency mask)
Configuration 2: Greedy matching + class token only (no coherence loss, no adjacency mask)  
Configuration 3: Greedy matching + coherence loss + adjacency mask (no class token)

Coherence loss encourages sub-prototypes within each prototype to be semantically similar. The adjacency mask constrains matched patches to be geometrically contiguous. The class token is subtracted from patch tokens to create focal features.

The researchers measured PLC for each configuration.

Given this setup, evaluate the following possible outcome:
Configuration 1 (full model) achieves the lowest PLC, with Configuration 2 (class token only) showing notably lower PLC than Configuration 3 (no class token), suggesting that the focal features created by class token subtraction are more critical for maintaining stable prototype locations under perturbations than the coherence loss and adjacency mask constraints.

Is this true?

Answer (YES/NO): NO